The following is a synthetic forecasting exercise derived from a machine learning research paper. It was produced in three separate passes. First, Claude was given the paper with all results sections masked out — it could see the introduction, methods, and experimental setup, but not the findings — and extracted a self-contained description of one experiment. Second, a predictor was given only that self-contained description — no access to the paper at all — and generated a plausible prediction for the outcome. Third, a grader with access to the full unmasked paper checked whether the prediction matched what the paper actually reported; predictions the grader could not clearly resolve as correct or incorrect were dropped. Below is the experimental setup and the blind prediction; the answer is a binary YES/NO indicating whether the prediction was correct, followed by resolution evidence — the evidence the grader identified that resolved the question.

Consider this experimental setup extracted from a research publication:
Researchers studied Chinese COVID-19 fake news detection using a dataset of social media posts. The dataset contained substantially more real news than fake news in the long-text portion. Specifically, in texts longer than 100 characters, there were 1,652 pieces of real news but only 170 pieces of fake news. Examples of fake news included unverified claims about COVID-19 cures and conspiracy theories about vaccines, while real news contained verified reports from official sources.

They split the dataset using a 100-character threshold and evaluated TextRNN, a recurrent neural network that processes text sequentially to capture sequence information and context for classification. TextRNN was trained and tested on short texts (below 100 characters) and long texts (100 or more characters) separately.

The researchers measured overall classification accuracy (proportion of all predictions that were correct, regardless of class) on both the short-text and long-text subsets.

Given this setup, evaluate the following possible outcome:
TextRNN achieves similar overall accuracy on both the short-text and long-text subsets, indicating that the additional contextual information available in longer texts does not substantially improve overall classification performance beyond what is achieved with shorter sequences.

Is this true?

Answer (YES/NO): NO